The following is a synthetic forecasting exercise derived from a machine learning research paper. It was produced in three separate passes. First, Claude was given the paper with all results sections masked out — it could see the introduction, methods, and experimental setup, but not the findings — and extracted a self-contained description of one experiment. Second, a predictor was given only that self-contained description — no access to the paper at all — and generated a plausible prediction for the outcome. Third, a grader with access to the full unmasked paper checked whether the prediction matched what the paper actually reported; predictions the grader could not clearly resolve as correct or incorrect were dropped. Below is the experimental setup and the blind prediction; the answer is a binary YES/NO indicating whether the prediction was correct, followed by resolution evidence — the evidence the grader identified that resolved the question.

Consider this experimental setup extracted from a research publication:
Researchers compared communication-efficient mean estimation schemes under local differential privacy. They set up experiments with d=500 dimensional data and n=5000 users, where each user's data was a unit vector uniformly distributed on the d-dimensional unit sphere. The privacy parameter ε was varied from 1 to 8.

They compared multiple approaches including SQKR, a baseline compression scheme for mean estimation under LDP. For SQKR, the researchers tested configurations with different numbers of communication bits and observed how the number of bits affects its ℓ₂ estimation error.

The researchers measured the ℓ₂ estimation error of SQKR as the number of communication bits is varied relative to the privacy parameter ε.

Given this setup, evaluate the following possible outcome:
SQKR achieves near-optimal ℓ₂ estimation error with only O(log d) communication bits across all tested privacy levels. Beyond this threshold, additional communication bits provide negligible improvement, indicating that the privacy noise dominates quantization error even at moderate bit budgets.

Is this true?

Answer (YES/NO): NO